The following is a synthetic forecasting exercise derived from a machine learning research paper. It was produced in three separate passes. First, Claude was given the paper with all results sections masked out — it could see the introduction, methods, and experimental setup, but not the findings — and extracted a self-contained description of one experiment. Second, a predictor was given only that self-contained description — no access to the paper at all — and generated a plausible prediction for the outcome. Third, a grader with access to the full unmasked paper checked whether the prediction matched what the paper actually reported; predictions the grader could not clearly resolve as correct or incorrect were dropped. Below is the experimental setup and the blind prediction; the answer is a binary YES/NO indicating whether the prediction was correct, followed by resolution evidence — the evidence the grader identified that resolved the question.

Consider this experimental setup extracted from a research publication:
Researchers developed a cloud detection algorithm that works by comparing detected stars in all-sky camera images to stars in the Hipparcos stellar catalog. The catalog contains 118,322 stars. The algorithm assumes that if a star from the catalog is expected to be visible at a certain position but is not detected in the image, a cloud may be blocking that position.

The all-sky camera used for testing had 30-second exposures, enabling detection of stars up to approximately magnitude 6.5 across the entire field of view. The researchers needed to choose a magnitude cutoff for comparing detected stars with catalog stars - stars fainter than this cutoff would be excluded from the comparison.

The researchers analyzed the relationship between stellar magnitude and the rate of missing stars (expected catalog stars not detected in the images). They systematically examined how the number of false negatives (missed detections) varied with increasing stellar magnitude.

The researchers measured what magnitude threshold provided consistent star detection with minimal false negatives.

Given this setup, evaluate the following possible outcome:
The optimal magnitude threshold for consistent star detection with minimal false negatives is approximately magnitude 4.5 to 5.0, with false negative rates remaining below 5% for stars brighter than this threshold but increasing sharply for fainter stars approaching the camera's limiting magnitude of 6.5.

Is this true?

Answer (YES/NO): NO